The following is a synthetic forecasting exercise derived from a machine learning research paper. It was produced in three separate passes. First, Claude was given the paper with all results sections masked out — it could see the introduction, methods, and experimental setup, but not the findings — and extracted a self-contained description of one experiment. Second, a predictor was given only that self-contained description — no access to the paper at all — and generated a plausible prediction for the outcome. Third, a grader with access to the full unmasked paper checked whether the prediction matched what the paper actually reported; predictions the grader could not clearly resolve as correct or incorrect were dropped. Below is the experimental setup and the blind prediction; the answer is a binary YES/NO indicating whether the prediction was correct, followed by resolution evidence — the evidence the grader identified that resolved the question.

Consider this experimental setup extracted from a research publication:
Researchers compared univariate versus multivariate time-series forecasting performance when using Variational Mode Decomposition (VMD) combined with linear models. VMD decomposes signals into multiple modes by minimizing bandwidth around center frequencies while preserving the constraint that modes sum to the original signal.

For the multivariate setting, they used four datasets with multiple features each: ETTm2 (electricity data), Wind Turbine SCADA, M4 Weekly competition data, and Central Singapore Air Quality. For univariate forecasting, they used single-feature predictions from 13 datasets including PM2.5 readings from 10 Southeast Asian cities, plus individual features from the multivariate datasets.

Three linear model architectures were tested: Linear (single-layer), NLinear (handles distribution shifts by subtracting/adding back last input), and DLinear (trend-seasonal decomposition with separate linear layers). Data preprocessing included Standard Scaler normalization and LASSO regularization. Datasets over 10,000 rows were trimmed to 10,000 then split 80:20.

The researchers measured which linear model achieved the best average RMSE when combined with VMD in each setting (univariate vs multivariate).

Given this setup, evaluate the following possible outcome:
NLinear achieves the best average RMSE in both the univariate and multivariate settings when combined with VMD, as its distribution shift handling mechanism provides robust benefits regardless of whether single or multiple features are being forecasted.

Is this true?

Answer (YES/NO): NO